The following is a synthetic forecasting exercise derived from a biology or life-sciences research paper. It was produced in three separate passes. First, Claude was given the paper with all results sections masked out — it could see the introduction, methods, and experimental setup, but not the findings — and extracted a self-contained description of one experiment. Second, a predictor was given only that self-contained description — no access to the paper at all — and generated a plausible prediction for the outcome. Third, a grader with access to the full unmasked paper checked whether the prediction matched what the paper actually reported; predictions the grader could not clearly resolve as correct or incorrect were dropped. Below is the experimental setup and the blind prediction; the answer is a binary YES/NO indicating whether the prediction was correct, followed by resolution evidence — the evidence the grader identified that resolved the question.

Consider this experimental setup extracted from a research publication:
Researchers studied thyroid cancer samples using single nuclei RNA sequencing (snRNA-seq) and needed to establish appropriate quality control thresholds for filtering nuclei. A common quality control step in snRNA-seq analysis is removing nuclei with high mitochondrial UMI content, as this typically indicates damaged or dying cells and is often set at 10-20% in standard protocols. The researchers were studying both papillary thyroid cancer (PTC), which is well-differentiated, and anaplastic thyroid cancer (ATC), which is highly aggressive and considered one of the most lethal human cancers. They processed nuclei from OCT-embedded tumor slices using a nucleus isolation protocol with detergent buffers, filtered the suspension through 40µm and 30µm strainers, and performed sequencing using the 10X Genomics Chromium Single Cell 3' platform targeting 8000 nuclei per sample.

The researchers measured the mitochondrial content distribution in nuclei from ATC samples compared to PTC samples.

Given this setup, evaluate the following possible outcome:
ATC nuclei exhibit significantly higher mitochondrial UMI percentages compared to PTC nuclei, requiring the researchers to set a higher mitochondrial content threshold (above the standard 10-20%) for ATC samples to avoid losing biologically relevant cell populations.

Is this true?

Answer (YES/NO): YES